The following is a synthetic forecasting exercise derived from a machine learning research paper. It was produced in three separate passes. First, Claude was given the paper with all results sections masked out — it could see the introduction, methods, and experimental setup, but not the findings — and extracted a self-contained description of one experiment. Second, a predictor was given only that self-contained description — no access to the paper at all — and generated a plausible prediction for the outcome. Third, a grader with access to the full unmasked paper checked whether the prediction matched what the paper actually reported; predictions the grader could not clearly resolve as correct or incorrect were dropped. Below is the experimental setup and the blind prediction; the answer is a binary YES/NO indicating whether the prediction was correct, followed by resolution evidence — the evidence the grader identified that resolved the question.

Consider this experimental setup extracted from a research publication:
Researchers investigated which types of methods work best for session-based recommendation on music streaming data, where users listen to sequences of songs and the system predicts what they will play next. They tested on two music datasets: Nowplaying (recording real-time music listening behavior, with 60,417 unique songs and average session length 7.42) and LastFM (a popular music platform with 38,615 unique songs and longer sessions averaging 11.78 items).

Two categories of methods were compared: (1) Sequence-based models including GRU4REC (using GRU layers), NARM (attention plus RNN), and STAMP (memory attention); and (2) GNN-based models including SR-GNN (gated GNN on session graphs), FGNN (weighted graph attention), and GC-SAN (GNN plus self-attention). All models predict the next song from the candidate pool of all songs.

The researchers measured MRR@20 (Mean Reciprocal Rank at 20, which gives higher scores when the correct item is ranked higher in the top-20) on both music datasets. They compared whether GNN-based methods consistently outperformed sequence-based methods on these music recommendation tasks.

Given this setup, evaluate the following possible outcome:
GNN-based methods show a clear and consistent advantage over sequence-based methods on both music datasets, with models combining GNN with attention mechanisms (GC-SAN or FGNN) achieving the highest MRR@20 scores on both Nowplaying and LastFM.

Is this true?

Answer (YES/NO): NO